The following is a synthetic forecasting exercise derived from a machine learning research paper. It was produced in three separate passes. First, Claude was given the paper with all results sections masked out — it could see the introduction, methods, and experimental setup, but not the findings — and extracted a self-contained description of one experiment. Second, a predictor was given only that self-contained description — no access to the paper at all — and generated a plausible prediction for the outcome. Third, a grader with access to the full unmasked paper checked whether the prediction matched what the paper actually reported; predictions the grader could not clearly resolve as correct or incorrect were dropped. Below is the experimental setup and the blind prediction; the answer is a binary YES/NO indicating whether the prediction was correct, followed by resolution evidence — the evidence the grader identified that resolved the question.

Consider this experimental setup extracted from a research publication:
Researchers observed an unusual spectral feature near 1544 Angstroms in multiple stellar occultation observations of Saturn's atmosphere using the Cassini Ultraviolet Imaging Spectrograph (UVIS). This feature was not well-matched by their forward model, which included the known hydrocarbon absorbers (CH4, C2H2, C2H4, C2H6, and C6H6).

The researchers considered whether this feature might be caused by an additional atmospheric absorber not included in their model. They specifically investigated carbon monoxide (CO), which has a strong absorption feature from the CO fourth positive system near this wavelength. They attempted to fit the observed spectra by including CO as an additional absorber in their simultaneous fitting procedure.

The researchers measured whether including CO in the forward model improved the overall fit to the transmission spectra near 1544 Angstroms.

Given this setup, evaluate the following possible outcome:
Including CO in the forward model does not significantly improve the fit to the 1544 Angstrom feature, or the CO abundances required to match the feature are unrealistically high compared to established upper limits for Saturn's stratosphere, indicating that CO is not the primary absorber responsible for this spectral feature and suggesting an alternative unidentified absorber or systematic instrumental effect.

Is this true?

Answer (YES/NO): YES